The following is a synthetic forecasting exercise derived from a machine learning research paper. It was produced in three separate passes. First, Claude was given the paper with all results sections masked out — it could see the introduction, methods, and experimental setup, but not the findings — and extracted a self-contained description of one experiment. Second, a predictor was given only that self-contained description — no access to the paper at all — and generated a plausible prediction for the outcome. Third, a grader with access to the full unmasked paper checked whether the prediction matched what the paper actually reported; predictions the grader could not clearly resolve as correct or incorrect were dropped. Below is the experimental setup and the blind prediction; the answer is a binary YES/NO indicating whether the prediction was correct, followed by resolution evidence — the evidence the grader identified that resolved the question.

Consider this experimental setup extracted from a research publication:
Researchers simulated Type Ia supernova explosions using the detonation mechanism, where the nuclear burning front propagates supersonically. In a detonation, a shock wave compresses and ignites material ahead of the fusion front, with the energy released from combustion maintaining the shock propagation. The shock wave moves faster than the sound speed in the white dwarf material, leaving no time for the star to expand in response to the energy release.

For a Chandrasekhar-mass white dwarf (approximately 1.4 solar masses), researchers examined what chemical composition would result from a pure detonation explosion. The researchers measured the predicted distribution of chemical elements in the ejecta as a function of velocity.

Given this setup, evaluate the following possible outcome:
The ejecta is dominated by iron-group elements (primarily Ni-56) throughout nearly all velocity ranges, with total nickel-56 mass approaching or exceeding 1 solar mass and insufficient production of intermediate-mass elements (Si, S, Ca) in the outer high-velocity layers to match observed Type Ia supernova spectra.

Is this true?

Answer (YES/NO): YES